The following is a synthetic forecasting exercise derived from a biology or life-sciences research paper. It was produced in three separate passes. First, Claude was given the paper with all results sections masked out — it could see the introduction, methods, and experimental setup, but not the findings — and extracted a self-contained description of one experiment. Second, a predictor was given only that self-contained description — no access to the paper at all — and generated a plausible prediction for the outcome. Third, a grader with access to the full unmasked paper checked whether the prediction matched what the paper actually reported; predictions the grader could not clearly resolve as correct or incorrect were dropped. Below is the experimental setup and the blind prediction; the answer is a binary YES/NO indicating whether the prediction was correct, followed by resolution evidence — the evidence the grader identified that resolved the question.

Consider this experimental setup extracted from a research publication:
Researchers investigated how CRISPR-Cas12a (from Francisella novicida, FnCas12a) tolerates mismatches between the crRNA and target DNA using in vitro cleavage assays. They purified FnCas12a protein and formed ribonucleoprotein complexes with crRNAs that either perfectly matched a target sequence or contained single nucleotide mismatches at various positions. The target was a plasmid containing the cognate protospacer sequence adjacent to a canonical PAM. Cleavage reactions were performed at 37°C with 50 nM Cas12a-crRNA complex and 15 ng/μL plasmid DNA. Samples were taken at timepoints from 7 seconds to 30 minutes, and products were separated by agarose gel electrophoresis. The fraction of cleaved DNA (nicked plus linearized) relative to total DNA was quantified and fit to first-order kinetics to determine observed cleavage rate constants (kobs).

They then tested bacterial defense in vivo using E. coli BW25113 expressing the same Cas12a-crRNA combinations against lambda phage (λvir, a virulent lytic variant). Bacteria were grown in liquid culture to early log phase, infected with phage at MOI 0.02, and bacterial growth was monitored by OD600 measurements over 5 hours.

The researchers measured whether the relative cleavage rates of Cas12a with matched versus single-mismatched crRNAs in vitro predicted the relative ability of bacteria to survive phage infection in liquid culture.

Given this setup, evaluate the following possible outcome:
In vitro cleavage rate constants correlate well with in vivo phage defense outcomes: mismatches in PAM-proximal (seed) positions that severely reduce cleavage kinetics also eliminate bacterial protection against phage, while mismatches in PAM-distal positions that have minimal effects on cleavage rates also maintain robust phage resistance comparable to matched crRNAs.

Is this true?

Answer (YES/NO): NO